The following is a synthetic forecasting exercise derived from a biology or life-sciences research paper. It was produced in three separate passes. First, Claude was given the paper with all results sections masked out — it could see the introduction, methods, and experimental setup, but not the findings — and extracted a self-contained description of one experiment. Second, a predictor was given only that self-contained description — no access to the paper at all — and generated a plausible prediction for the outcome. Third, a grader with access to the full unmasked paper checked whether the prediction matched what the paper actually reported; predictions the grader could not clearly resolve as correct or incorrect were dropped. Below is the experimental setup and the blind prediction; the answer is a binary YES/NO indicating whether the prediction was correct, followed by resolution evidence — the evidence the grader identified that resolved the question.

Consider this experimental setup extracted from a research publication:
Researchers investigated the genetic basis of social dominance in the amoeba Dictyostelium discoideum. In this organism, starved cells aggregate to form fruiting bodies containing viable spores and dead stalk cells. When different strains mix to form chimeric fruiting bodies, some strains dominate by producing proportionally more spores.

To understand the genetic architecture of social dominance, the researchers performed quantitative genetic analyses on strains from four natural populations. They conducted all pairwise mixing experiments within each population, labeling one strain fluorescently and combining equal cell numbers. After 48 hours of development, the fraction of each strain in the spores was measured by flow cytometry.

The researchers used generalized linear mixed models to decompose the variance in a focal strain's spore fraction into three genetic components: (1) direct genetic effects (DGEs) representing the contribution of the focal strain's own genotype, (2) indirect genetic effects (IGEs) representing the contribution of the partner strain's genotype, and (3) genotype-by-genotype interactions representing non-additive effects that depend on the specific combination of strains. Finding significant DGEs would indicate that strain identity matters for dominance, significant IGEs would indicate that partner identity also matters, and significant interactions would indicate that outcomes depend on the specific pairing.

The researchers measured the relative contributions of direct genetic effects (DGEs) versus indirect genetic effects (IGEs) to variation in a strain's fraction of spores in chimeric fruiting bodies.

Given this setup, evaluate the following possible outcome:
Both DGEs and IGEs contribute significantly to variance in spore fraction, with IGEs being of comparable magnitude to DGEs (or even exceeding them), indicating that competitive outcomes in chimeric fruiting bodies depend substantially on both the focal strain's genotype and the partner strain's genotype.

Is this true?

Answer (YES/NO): NO